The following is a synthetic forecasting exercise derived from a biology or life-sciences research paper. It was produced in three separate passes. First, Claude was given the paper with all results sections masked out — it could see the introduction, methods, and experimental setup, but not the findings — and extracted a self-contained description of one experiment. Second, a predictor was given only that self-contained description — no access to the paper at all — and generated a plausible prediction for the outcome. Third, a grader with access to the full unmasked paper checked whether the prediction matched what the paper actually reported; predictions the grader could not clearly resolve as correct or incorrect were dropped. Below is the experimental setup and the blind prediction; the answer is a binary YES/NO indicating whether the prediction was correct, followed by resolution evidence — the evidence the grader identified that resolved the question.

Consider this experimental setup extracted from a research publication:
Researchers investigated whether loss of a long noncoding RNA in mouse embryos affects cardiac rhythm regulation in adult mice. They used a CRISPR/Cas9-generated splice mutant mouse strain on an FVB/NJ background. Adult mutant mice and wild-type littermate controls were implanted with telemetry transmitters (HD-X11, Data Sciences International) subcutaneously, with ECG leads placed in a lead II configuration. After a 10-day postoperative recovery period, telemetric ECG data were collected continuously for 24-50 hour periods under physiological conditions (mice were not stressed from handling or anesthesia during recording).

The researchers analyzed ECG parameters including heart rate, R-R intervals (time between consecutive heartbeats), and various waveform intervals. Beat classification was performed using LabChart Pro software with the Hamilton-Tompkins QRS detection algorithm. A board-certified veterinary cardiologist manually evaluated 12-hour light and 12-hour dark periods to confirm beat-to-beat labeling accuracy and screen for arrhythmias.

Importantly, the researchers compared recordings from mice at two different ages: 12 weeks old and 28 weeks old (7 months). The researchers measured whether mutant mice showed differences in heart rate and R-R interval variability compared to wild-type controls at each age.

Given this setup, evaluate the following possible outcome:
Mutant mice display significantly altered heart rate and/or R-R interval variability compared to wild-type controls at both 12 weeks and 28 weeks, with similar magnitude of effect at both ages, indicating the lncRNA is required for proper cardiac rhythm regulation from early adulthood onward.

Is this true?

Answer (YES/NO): NO